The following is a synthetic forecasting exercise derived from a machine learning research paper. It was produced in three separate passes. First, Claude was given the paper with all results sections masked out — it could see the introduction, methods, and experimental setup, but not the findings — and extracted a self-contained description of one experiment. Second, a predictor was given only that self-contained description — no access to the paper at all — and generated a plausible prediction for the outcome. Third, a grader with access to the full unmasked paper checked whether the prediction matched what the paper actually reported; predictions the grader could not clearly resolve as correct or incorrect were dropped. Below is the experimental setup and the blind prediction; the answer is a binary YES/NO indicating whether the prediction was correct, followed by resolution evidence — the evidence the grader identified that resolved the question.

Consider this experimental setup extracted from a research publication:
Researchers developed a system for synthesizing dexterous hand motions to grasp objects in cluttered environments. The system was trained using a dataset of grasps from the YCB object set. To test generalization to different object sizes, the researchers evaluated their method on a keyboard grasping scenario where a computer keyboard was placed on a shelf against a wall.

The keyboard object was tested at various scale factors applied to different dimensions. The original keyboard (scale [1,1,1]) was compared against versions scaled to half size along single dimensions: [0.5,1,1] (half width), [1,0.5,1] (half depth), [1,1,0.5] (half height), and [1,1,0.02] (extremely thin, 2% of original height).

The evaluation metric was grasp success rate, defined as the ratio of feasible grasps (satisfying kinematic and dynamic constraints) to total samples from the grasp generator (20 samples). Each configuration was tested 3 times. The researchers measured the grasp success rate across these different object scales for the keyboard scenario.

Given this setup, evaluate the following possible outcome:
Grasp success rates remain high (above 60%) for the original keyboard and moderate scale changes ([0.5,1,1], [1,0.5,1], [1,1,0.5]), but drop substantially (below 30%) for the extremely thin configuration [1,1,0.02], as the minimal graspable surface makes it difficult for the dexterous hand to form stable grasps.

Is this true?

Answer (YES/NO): NO